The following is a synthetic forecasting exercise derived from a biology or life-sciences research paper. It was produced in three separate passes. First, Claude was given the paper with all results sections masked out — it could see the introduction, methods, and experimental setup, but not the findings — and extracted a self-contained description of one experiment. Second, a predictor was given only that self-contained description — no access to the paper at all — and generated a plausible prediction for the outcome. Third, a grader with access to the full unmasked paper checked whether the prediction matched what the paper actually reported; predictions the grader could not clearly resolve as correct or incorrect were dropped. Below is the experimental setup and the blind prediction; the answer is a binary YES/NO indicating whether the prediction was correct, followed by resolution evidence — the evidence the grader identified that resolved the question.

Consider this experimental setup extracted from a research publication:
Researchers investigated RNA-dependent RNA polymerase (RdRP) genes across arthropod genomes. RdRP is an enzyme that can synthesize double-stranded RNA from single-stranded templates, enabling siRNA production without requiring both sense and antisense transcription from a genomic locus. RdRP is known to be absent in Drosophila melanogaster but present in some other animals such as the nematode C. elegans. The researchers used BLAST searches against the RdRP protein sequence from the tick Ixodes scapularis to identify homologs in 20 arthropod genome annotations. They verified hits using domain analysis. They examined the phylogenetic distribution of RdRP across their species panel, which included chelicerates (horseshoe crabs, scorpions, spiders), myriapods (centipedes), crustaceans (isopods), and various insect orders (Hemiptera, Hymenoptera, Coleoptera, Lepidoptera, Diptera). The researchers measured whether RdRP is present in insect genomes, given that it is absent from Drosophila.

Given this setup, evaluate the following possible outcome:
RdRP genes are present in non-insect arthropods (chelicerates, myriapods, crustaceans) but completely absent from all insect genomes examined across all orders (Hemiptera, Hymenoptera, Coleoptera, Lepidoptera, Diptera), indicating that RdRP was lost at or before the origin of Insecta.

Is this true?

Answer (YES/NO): NO